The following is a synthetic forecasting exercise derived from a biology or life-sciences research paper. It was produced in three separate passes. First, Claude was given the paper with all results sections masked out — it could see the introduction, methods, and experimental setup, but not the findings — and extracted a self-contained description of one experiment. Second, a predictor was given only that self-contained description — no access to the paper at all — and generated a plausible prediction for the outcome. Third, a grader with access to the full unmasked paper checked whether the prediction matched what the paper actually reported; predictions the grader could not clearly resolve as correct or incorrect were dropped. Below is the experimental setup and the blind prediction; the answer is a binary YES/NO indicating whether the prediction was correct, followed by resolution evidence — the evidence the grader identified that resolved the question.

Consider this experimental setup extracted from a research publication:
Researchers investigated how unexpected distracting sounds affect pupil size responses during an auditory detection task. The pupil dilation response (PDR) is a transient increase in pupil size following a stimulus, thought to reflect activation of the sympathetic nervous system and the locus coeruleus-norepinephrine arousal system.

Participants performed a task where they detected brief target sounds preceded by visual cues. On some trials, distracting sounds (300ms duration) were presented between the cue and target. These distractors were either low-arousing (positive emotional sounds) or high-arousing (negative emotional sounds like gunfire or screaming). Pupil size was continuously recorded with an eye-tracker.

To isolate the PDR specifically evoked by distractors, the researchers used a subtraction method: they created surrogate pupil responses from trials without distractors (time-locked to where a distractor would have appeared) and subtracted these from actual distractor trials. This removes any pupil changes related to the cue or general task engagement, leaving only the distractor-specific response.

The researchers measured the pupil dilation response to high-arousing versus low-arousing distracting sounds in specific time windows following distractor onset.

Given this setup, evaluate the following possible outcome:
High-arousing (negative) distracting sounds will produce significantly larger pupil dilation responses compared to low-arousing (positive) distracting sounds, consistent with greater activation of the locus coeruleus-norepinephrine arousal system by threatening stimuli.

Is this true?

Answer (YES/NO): YES